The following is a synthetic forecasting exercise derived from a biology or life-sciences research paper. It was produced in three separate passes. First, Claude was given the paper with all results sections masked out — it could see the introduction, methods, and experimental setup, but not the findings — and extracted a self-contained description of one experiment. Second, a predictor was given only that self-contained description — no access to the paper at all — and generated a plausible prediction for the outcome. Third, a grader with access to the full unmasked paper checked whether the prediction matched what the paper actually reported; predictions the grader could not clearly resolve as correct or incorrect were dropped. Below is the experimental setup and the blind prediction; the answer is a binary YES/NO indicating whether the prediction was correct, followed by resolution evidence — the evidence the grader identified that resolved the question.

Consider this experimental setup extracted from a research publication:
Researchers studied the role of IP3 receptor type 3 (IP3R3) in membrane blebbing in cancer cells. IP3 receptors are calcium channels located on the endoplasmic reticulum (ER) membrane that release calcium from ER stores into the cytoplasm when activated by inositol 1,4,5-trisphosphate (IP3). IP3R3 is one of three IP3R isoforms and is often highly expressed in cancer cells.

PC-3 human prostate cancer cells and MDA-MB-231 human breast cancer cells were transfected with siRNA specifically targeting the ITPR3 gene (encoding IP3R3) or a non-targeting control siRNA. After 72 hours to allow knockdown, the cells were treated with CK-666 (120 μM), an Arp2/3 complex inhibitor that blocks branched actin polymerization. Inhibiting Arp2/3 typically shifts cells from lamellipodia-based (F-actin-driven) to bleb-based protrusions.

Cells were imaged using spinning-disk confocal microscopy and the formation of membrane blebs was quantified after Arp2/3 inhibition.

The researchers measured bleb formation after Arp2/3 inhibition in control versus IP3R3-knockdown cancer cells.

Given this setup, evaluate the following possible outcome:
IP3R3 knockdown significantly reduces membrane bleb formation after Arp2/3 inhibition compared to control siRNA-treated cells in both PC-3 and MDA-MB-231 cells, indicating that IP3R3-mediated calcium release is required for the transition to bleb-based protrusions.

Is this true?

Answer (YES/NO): YES